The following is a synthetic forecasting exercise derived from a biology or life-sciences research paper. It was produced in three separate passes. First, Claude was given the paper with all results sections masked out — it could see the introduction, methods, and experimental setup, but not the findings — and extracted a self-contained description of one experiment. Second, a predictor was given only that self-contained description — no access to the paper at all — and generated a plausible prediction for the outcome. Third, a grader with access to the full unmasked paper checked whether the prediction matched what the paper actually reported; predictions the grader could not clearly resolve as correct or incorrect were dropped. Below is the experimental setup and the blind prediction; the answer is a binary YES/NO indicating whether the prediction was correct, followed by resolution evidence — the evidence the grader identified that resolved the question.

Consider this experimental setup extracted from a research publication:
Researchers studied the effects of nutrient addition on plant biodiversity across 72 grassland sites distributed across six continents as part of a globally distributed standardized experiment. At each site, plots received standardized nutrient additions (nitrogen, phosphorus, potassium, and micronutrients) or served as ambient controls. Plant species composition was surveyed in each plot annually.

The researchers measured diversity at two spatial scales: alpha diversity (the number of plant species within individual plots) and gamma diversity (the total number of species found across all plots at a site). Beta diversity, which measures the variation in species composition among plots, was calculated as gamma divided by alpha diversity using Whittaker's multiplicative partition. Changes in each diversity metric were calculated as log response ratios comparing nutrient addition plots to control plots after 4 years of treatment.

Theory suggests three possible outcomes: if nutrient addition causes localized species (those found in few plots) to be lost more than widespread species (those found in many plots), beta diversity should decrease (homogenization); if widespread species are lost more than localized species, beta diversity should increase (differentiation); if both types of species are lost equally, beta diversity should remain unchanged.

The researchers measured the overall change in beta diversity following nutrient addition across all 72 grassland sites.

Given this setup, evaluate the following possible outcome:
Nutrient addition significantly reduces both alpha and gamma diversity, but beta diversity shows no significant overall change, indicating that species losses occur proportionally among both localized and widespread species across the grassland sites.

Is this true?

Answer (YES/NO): YES